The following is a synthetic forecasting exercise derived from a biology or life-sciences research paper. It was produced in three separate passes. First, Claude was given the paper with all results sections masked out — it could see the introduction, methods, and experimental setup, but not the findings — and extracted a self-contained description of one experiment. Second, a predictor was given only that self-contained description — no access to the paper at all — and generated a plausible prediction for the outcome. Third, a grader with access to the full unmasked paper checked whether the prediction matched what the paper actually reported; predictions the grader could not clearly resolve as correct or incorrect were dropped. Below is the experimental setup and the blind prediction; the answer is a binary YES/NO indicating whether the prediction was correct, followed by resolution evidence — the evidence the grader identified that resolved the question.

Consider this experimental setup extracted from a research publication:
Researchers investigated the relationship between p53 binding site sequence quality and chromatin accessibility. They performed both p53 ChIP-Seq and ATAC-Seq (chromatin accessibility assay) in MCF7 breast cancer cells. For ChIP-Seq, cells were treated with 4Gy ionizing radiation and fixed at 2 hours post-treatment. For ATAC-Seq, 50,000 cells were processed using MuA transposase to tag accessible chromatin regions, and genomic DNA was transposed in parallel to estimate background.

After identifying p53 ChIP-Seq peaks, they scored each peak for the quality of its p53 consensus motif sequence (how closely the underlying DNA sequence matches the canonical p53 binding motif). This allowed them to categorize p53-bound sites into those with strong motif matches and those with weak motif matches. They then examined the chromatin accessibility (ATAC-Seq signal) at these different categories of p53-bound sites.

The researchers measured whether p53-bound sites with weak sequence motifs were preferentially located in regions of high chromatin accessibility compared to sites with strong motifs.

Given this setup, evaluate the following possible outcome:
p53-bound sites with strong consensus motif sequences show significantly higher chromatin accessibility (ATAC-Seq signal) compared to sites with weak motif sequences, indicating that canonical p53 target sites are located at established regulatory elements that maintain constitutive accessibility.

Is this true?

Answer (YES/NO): NO